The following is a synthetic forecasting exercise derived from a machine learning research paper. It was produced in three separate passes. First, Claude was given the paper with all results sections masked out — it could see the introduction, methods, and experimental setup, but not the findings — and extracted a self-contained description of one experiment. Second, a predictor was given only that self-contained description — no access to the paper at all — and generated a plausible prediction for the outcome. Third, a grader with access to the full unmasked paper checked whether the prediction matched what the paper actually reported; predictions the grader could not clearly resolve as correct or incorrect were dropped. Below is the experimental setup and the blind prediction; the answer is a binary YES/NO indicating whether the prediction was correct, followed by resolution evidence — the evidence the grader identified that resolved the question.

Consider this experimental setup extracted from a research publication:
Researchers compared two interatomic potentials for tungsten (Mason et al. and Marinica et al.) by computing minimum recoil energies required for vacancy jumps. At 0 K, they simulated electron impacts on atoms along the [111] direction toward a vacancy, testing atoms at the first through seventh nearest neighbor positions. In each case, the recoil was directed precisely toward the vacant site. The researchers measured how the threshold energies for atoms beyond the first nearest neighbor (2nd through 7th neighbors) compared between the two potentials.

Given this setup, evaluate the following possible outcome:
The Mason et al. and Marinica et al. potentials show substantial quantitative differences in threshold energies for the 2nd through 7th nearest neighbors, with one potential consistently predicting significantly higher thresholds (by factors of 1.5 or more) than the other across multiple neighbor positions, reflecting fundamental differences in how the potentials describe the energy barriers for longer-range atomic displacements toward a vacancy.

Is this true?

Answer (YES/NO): YES